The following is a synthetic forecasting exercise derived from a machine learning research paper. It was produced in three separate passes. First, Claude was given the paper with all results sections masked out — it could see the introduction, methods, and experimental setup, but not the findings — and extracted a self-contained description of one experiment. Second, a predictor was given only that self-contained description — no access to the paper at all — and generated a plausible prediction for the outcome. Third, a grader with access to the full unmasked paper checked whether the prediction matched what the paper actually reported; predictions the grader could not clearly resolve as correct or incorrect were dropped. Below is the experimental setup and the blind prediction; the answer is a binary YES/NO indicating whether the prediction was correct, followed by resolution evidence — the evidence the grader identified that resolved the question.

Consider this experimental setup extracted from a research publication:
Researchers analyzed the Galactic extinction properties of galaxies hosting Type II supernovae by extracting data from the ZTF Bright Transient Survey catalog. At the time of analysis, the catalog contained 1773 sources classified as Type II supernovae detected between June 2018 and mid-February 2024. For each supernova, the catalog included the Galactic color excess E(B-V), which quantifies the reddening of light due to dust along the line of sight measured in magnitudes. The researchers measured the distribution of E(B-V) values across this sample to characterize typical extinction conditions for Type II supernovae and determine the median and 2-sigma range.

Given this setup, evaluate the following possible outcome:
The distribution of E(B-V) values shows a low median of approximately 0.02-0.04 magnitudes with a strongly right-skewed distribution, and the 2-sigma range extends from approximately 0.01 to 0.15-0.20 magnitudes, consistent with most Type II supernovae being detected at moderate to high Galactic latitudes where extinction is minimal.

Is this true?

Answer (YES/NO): NO